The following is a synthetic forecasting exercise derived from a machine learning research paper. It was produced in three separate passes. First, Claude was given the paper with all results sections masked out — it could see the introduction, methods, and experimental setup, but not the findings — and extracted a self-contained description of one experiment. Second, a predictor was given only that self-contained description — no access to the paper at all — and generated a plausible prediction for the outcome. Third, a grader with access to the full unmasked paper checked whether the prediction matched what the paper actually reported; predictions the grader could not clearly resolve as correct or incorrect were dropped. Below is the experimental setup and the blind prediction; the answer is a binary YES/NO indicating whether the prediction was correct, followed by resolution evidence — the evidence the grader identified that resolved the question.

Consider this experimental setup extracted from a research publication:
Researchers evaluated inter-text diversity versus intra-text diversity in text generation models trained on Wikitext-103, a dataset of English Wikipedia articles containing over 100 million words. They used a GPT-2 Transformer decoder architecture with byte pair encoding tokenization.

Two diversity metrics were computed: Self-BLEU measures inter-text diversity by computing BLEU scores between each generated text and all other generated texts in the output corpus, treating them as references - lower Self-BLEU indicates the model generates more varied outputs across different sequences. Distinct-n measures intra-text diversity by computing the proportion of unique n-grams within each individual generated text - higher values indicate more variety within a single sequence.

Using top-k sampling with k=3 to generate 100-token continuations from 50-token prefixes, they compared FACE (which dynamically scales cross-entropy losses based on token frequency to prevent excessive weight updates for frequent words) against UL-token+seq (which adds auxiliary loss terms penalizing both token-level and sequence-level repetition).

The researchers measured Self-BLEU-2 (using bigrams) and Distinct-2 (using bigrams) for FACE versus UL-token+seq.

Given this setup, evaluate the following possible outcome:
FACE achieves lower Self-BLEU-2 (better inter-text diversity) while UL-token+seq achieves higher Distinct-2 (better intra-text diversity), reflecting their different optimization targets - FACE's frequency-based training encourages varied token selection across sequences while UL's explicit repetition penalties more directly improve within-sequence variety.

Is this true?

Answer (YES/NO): YES